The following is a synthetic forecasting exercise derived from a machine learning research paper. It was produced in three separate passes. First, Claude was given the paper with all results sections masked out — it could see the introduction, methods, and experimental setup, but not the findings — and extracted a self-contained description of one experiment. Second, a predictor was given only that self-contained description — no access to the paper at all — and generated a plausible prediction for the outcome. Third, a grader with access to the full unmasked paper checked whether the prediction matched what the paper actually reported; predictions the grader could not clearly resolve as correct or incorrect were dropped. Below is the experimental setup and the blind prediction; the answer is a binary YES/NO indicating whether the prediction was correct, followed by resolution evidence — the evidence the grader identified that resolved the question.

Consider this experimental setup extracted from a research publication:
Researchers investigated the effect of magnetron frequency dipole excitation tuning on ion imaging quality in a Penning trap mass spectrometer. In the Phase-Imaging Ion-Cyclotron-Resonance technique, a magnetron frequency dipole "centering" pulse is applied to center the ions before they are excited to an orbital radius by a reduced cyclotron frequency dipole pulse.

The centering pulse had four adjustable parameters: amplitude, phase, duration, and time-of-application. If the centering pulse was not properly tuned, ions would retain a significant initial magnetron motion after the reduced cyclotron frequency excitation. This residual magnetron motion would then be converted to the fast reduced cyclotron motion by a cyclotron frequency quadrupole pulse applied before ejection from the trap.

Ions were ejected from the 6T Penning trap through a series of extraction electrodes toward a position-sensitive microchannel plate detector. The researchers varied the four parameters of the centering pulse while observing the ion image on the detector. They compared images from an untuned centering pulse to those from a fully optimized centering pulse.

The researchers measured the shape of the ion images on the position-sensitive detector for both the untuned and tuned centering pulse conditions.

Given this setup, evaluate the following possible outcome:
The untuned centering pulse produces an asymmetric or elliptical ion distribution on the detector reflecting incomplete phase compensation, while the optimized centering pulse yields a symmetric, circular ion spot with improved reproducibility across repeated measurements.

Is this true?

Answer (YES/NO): NO